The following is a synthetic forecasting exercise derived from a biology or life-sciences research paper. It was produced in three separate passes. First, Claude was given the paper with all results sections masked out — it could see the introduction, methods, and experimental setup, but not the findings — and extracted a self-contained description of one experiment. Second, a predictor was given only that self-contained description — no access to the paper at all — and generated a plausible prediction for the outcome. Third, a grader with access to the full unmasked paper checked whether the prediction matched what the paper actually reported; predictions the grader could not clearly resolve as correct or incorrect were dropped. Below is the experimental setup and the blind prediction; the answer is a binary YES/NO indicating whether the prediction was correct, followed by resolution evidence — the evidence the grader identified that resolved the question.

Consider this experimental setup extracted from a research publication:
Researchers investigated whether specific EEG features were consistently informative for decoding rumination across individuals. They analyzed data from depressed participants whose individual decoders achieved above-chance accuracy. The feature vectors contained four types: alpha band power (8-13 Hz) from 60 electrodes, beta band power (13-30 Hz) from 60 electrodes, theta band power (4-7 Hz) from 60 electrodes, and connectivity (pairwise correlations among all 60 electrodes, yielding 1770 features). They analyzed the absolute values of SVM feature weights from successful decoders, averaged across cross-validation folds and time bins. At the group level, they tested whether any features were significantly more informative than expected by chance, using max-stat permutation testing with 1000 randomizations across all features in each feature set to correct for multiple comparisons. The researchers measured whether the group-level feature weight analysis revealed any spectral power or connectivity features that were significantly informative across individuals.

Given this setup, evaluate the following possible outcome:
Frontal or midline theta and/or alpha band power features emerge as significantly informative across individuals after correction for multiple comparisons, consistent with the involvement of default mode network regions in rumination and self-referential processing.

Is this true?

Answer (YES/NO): NO